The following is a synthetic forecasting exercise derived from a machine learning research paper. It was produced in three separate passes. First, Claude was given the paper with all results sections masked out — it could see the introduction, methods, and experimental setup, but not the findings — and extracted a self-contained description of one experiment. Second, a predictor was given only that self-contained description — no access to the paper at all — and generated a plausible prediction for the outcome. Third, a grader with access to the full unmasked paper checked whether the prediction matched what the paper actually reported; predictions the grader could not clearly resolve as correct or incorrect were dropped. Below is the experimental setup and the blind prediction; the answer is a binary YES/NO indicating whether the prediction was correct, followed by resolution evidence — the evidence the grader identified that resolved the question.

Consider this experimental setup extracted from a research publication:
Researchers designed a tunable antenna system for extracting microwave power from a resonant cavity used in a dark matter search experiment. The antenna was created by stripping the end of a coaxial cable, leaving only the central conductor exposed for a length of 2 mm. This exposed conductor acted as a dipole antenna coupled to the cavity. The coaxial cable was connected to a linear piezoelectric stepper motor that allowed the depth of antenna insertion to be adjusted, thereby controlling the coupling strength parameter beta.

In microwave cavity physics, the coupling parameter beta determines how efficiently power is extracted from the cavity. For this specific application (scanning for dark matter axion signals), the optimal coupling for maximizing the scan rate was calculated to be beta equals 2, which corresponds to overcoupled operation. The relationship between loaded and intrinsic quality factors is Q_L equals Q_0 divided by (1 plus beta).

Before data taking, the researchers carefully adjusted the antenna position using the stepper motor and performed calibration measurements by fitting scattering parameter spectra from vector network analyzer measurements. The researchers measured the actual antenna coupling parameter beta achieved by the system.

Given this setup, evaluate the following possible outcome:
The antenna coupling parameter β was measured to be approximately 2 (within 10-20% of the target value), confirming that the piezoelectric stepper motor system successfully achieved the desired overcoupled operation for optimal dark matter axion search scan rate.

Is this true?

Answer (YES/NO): NO